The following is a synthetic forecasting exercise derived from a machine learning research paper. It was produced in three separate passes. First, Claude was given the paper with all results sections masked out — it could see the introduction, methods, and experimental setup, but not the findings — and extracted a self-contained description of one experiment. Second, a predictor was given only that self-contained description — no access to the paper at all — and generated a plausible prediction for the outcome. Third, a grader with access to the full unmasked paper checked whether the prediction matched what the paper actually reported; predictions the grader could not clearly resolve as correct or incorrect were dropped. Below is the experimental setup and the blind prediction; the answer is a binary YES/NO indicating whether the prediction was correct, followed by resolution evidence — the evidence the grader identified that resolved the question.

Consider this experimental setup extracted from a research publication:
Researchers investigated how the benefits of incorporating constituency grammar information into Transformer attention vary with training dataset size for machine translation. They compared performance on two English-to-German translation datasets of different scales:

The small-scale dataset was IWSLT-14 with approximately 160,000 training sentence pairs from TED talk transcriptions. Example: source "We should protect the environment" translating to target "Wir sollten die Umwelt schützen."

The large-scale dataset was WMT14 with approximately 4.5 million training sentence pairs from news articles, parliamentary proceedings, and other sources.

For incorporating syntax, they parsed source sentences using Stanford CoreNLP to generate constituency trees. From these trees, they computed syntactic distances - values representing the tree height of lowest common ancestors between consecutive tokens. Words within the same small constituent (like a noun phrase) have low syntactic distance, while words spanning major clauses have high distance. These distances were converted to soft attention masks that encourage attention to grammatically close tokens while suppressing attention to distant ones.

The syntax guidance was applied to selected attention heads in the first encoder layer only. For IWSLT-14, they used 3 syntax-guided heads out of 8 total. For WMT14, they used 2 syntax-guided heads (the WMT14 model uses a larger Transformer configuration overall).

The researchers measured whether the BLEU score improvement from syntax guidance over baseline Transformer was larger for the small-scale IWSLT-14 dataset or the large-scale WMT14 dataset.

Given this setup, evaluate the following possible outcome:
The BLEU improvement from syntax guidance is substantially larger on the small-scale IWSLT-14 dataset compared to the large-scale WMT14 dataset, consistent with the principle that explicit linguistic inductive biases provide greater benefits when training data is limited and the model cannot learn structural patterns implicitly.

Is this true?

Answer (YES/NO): NO